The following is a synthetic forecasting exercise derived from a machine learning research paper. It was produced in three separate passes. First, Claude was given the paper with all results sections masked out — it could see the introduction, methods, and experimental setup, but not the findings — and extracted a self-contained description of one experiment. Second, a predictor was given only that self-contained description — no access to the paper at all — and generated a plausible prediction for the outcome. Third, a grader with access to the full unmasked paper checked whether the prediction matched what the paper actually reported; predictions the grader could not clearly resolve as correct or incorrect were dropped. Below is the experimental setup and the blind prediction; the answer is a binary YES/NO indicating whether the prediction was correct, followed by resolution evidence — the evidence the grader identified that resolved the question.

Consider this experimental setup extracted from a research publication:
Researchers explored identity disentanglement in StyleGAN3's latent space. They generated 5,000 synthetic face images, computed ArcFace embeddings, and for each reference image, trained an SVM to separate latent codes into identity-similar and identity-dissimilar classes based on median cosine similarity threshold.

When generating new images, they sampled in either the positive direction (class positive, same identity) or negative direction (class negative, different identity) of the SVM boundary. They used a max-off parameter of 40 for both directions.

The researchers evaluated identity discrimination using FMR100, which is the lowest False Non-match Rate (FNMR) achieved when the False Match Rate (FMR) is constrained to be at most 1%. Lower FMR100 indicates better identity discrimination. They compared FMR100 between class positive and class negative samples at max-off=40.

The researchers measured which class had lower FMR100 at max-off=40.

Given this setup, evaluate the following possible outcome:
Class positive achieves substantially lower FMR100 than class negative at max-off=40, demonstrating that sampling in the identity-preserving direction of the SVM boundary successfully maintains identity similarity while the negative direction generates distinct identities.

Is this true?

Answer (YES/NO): YES